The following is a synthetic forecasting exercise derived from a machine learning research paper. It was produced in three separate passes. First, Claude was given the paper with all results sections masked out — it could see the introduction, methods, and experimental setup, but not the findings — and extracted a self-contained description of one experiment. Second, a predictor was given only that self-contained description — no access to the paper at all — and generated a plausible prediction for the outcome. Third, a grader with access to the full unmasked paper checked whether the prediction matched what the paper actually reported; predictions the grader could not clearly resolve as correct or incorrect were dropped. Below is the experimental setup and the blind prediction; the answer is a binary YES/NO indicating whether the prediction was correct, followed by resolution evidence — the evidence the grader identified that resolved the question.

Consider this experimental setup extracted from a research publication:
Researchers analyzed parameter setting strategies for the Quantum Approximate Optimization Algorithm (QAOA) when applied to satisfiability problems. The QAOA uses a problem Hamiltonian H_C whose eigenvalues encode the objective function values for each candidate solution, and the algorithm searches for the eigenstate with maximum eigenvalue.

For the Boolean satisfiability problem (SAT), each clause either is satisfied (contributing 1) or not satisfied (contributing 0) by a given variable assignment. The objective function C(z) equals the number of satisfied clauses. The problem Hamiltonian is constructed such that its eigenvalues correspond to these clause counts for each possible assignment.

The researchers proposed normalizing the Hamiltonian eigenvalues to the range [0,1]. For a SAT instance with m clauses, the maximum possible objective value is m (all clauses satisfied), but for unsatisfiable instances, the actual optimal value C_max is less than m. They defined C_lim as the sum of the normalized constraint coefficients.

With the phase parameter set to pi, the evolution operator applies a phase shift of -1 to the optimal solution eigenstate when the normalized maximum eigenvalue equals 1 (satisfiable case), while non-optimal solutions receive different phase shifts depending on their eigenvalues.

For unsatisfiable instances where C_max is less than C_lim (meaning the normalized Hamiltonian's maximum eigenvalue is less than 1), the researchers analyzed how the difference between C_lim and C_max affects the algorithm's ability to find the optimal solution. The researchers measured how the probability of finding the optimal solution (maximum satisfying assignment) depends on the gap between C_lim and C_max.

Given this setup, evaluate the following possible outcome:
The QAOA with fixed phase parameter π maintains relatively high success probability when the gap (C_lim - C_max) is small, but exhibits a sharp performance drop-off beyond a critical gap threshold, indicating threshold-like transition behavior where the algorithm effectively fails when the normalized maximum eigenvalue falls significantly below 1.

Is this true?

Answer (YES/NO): YES